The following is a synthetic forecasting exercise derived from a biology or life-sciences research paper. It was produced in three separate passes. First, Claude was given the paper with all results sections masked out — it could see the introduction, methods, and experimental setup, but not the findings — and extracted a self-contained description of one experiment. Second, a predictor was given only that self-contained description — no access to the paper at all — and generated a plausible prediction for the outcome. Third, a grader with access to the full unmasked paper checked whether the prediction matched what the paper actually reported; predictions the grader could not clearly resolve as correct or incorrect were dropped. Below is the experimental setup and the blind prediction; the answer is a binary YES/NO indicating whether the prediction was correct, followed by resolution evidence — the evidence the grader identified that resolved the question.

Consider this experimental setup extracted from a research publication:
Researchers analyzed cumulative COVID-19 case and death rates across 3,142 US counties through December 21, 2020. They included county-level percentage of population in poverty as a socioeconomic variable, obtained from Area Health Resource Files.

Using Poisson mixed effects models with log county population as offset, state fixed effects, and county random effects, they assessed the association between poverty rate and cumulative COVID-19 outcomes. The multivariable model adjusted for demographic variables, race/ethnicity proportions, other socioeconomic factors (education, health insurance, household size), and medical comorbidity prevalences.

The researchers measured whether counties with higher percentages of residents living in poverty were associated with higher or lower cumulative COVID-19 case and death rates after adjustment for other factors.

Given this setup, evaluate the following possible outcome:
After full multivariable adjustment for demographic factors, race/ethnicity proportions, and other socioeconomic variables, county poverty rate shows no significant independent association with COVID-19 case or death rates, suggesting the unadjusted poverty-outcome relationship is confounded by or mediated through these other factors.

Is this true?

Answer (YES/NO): NO